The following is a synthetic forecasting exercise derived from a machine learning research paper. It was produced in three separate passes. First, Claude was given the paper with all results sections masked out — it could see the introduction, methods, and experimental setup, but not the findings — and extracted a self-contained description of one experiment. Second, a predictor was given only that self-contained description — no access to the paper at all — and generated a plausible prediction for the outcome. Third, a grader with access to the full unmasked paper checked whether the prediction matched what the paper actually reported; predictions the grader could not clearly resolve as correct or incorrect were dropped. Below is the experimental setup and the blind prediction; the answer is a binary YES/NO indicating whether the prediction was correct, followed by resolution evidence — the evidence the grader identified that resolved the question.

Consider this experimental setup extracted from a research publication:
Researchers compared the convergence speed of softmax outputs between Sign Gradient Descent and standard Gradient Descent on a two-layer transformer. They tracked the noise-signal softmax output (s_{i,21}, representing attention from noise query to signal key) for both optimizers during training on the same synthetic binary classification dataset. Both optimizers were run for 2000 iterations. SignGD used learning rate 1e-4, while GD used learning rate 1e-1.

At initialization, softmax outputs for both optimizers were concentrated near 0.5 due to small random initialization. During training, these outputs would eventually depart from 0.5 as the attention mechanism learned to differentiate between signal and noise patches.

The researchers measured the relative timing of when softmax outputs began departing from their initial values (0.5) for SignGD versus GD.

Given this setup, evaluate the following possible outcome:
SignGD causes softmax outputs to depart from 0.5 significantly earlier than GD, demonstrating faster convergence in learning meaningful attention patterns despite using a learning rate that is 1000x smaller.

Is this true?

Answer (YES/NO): YES